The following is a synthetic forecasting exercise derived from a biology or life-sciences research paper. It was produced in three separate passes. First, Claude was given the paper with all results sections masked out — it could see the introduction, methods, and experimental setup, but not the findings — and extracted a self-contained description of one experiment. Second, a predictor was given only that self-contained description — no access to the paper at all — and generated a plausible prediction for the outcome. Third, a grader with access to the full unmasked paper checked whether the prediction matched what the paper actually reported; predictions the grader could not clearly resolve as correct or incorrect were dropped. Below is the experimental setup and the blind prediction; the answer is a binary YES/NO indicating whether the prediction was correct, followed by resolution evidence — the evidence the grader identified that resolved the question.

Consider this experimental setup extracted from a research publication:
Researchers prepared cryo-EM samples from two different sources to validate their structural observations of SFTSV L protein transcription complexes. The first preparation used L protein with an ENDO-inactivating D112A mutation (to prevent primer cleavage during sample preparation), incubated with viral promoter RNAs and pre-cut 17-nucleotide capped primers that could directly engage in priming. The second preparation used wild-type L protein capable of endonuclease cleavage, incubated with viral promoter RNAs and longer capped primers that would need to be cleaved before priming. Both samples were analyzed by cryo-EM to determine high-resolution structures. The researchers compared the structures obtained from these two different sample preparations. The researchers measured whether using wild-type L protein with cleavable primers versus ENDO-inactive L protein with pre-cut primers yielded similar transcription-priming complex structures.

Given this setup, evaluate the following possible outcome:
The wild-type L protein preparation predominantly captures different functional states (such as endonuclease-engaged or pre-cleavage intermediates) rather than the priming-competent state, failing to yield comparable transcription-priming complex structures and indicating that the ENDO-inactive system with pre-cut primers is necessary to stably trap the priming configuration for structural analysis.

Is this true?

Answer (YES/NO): NO